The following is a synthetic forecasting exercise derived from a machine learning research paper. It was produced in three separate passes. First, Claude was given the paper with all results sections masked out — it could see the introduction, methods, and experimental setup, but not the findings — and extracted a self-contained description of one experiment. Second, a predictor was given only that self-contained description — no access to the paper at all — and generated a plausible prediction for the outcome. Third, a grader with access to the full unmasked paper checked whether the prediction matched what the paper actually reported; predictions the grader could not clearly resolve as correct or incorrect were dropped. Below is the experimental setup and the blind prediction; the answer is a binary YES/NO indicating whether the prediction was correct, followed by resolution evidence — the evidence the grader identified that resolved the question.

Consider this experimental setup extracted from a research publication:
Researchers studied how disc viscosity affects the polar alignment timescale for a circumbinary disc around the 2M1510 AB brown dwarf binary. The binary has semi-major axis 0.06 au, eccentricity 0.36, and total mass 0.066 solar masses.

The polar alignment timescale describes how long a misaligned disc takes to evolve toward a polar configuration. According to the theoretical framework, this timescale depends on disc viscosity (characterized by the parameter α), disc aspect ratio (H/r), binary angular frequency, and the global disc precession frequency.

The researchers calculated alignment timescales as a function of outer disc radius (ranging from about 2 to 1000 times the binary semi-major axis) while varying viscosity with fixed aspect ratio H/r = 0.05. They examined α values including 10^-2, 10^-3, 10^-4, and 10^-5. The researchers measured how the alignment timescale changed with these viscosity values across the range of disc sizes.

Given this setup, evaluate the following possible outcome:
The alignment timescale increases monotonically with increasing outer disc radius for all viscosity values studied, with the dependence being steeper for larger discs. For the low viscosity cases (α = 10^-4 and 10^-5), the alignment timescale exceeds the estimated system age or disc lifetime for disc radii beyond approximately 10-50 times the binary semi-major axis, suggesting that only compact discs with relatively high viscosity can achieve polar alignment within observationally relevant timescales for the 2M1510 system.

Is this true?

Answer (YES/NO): NO